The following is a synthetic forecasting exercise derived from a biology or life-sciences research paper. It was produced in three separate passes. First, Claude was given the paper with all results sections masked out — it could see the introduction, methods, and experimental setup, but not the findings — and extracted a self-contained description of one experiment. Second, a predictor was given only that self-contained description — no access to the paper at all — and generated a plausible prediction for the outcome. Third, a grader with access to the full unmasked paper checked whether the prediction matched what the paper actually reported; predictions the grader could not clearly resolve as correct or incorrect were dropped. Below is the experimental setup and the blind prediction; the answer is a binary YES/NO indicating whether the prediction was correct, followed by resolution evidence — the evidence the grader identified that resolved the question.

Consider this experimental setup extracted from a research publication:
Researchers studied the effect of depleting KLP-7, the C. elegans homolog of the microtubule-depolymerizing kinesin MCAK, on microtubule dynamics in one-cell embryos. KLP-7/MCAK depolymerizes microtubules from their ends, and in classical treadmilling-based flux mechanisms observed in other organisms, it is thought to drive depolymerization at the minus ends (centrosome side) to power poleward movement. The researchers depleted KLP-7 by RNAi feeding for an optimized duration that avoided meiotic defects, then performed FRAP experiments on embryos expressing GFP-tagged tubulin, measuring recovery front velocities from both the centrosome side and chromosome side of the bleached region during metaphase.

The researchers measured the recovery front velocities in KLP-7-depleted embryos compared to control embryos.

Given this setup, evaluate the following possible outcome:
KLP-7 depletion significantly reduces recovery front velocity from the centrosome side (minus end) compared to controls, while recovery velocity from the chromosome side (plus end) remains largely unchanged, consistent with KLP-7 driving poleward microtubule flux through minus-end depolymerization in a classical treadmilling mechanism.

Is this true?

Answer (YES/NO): NO